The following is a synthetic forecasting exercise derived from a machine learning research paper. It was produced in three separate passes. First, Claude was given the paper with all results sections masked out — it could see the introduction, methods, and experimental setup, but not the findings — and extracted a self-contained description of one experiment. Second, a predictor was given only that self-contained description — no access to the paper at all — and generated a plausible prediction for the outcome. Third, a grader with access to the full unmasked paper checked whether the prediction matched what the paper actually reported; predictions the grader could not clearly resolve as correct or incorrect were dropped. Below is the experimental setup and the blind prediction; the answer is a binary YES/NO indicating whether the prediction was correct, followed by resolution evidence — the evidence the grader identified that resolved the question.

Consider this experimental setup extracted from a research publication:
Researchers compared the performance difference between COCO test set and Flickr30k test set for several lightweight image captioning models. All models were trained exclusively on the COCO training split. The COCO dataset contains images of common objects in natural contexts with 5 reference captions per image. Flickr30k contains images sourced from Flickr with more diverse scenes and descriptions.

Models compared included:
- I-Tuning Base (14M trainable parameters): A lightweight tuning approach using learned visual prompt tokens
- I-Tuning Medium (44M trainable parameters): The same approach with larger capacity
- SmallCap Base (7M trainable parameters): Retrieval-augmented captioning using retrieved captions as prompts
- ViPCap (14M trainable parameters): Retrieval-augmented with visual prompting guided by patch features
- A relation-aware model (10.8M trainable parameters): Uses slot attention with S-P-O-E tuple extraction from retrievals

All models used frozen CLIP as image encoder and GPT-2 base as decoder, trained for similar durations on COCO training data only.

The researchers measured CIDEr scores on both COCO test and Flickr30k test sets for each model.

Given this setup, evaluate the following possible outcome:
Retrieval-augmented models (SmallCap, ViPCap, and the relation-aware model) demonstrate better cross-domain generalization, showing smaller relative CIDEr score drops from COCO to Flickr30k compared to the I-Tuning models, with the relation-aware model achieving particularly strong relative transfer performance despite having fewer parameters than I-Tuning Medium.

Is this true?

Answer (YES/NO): NO